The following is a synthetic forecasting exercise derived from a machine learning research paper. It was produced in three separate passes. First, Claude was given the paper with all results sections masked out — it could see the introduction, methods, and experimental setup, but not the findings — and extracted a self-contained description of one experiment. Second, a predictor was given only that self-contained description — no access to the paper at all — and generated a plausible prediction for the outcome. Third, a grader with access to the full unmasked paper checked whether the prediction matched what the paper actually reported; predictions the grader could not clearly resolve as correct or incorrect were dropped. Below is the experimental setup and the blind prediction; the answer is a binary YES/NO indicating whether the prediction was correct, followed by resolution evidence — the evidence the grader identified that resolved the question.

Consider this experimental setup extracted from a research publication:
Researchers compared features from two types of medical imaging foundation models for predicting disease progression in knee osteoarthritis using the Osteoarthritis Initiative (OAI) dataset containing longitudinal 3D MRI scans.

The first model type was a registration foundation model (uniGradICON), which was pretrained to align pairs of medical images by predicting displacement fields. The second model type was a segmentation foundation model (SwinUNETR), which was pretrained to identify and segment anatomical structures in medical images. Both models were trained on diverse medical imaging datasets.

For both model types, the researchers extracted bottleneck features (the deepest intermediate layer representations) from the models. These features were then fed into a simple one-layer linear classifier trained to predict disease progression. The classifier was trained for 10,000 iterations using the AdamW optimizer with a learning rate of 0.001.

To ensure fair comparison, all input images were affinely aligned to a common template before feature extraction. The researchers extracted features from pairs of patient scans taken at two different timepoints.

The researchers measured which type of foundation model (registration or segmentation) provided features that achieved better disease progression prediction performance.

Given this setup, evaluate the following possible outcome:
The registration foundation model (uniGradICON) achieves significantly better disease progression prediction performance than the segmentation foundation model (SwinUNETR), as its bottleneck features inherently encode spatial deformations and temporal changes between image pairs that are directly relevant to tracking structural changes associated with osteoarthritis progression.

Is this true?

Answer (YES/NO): YES